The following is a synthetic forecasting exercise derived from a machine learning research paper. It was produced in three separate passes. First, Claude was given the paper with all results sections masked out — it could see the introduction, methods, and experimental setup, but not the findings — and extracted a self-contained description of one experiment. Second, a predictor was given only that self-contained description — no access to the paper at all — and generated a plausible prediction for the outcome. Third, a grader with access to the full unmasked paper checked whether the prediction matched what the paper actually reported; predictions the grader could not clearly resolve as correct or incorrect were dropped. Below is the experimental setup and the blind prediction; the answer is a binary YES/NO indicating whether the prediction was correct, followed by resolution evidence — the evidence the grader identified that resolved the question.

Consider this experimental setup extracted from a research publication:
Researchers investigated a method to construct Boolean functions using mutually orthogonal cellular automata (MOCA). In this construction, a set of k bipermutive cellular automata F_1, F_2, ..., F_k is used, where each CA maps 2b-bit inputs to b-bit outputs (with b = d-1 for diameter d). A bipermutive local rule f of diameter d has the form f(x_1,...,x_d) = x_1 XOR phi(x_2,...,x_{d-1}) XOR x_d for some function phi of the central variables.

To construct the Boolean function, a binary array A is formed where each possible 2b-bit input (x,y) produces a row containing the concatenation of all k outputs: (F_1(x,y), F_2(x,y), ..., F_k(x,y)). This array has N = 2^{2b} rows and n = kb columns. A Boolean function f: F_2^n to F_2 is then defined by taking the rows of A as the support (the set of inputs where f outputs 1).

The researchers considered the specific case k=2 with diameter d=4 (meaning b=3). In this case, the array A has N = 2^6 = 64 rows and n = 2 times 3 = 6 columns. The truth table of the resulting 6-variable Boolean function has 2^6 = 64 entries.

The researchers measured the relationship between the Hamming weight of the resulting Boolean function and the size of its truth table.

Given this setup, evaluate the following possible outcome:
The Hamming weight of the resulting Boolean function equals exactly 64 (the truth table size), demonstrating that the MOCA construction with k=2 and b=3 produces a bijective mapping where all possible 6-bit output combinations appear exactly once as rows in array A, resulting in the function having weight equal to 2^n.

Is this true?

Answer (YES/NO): YES